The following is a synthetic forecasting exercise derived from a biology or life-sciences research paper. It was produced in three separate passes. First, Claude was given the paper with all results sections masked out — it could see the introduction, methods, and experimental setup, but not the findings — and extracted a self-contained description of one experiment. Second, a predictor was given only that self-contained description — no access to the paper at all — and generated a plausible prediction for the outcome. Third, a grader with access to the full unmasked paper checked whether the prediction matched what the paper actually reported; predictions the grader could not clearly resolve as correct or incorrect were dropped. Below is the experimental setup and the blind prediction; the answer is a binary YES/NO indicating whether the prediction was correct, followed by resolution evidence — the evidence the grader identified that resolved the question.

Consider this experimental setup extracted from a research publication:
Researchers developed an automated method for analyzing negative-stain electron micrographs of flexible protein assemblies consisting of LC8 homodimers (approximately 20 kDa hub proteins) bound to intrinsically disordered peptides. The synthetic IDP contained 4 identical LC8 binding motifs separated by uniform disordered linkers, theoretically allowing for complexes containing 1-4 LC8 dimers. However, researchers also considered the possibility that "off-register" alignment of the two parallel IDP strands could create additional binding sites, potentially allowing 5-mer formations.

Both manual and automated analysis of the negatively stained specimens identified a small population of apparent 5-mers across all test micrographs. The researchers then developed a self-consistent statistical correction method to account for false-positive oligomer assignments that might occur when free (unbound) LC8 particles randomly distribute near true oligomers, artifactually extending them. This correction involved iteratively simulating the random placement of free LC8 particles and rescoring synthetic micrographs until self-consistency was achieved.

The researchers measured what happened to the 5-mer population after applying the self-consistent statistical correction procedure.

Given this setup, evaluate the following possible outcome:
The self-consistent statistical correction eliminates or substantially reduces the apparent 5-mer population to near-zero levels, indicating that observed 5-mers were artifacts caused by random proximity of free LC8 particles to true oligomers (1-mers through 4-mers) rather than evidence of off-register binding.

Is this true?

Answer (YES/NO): YES